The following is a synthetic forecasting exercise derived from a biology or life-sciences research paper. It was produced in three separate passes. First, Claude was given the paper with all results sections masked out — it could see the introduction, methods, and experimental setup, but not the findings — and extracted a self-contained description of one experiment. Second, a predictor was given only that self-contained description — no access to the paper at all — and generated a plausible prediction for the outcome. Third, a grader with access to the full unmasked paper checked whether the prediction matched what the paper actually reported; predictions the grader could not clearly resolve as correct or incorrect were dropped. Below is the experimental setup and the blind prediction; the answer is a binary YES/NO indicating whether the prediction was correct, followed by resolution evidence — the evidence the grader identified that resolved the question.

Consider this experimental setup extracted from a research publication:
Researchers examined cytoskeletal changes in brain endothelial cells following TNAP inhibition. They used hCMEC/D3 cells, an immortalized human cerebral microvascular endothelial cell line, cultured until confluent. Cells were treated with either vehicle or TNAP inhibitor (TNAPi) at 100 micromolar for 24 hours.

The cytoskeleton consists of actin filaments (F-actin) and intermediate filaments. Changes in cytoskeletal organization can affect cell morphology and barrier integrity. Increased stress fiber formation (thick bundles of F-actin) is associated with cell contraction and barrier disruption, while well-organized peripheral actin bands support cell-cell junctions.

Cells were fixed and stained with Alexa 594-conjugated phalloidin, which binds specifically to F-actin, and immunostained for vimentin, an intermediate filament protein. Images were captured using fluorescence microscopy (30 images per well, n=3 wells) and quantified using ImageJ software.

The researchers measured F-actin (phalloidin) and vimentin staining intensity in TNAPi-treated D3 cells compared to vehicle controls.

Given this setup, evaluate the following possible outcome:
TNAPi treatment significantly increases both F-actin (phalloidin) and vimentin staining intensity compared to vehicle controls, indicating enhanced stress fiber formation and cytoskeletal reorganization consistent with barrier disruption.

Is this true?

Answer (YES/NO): NO